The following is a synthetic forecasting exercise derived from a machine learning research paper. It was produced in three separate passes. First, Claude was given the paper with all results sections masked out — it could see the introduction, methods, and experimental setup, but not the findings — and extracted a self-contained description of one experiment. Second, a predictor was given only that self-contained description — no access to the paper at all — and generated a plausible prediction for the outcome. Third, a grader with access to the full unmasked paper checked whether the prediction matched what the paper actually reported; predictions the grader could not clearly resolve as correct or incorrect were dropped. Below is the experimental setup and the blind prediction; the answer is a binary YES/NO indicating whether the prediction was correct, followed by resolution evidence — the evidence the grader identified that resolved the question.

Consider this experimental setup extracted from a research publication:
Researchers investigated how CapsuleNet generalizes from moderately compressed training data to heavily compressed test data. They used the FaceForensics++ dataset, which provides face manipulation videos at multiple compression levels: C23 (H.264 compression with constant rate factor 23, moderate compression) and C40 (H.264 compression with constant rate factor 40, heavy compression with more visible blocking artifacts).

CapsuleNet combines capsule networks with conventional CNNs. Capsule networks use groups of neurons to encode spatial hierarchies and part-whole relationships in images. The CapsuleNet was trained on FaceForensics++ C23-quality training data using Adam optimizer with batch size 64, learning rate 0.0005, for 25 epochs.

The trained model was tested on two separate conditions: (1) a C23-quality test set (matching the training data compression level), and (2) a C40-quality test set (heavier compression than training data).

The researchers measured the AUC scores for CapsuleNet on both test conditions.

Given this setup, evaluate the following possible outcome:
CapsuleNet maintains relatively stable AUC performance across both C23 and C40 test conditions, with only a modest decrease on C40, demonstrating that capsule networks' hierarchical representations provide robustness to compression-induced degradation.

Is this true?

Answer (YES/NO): NO